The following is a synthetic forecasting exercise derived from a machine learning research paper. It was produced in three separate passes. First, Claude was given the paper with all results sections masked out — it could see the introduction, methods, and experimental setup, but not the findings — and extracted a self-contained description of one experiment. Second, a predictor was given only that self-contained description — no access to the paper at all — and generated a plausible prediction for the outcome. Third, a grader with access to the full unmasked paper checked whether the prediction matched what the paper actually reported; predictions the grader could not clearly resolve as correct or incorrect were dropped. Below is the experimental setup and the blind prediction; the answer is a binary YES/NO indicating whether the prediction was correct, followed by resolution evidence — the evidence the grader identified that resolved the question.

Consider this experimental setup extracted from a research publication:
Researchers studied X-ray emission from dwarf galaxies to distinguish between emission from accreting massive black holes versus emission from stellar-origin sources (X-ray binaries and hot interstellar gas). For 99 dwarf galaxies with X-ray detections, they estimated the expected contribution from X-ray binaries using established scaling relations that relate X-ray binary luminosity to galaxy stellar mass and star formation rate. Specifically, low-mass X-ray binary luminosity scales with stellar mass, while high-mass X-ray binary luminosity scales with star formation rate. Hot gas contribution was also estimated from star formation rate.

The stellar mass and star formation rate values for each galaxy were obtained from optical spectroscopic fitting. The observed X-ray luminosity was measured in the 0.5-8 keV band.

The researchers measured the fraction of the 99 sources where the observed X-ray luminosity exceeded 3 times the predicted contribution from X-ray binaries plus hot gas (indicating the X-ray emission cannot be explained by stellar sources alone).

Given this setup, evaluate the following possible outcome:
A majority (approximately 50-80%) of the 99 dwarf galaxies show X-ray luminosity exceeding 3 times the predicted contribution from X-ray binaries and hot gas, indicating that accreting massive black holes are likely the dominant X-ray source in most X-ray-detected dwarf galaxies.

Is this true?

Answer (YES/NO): NO